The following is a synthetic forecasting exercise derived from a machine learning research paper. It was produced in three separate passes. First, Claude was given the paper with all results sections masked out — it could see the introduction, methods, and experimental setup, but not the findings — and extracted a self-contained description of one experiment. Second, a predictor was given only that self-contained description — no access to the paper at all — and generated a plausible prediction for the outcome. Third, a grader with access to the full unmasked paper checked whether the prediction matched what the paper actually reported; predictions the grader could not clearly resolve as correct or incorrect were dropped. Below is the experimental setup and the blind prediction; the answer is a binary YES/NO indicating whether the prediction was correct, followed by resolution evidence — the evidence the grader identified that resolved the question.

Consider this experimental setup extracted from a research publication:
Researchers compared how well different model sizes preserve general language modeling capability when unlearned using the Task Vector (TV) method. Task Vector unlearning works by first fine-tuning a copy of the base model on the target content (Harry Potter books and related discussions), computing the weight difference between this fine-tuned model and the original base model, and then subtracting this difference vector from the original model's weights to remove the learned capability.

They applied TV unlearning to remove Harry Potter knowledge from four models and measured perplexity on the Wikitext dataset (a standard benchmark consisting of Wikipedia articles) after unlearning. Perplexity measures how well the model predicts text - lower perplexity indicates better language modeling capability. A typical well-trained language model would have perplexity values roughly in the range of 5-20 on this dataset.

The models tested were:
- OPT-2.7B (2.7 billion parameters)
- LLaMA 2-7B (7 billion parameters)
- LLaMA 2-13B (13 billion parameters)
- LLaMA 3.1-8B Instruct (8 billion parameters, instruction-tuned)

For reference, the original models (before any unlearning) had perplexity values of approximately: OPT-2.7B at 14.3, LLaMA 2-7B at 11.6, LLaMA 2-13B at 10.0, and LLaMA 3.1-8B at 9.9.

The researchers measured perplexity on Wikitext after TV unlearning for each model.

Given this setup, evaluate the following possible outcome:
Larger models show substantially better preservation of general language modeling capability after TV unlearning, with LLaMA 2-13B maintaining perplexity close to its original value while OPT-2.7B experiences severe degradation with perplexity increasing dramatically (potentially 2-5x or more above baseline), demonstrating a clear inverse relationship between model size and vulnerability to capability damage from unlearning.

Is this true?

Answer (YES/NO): NO